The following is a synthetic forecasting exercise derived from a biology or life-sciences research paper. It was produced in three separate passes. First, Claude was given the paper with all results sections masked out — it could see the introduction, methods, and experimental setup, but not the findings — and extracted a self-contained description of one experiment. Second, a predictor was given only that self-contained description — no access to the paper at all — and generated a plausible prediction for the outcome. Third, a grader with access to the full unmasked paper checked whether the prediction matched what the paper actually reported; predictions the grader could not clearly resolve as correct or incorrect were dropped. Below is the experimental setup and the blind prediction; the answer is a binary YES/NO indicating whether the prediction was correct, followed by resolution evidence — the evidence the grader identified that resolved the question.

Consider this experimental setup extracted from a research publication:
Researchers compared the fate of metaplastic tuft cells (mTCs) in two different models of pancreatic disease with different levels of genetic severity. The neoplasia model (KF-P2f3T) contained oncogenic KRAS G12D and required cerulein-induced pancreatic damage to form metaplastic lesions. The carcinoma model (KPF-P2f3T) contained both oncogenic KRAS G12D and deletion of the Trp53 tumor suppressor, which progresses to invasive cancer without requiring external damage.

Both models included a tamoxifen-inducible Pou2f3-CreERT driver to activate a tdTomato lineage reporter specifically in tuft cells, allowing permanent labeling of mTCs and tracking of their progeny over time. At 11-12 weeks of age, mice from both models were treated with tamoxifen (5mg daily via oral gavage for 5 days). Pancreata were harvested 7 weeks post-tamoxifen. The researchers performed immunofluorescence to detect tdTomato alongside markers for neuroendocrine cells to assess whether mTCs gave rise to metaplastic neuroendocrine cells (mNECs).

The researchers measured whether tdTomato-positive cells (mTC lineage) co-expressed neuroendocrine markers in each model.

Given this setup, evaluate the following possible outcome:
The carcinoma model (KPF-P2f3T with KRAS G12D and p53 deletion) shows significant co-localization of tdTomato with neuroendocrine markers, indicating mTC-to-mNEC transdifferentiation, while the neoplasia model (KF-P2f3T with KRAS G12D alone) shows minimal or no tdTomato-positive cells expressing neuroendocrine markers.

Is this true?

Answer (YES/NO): YES